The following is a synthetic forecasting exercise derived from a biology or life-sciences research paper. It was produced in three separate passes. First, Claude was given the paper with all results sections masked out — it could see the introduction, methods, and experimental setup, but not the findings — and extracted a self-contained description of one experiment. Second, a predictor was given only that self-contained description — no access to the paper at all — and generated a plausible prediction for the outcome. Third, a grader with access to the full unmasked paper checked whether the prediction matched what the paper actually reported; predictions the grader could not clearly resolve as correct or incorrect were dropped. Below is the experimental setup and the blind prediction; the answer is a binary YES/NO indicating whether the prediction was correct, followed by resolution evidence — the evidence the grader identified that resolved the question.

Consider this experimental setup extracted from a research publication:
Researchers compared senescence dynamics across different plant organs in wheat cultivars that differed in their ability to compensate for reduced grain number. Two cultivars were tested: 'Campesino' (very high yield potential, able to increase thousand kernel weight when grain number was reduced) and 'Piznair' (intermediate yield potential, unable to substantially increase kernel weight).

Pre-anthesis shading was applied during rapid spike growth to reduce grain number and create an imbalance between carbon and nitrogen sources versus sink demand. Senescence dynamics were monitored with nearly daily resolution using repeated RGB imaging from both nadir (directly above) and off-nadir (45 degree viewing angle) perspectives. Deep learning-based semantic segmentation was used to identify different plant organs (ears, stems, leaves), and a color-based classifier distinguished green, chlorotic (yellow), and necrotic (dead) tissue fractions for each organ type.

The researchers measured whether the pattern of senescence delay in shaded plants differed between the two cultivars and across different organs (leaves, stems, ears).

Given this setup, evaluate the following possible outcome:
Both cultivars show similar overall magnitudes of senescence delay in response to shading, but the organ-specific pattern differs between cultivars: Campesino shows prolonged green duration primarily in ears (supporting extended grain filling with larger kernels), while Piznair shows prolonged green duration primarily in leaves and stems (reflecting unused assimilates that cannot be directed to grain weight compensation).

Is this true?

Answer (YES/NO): NO